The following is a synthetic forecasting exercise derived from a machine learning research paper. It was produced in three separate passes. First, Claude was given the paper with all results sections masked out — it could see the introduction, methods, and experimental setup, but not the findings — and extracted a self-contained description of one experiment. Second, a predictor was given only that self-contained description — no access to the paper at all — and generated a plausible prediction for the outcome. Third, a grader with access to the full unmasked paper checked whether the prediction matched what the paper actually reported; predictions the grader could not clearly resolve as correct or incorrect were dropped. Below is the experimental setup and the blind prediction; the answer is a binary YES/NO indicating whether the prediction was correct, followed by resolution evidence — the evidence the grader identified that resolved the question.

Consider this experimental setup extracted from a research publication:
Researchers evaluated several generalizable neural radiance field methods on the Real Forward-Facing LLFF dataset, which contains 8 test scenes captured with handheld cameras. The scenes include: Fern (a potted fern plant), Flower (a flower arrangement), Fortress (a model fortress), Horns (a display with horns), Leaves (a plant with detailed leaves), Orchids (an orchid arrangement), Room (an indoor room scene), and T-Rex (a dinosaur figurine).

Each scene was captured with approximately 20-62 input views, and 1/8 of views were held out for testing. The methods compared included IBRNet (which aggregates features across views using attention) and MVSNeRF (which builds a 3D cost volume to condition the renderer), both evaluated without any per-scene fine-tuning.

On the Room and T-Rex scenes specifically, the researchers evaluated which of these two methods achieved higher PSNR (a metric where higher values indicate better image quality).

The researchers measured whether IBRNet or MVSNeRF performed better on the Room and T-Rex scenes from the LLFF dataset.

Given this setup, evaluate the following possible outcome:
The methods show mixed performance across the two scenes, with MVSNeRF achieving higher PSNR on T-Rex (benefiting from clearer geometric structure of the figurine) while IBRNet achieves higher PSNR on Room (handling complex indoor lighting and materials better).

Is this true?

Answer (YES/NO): NO